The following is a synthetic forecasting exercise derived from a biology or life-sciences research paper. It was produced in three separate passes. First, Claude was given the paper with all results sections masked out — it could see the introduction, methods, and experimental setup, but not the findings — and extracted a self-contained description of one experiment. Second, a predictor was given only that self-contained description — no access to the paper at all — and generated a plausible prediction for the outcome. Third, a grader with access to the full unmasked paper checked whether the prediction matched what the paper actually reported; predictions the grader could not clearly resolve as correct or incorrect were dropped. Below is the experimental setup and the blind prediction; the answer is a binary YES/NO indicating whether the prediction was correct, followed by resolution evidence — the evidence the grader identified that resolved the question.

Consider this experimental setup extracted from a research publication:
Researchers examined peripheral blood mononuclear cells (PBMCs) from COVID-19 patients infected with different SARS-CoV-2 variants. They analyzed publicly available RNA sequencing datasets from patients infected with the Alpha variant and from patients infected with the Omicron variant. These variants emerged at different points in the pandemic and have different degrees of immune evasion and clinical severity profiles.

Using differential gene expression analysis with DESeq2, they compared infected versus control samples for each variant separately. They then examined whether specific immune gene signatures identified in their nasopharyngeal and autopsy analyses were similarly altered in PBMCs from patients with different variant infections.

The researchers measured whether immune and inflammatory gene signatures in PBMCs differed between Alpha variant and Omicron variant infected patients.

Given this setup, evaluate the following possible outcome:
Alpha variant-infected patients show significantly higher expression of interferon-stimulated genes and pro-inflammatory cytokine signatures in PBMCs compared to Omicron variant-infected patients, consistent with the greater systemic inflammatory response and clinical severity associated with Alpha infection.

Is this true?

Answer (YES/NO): NO